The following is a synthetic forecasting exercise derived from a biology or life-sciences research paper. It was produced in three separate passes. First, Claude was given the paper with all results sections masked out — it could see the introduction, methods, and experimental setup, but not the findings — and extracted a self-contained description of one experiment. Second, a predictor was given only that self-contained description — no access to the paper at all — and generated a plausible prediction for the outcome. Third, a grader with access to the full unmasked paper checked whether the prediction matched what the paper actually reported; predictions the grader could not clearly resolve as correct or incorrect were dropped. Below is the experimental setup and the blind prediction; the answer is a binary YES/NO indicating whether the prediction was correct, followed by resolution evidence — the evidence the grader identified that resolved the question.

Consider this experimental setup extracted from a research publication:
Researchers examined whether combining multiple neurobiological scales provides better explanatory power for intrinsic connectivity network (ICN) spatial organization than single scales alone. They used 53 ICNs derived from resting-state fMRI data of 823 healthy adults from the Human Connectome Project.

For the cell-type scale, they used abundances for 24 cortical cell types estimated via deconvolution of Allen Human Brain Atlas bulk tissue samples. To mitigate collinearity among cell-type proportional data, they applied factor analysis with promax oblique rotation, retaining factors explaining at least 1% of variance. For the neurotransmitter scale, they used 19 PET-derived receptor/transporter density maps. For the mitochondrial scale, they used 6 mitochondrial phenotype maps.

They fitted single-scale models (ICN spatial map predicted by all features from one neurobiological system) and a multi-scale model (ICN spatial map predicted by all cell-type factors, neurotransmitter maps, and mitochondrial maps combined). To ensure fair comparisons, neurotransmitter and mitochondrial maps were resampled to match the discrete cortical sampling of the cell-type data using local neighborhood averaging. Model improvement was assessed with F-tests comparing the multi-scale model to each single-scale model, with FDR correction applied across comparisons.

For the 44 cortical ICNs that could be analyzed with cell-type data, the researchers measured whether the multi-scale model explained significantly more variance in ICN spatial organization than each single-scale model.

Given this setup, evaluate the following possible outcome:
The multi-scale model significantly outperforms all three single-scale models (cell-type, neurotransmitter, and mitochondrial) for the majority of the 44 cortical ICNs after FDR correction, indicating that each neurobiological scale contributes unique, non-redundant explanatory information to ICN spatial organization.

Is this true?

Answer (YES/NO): NO